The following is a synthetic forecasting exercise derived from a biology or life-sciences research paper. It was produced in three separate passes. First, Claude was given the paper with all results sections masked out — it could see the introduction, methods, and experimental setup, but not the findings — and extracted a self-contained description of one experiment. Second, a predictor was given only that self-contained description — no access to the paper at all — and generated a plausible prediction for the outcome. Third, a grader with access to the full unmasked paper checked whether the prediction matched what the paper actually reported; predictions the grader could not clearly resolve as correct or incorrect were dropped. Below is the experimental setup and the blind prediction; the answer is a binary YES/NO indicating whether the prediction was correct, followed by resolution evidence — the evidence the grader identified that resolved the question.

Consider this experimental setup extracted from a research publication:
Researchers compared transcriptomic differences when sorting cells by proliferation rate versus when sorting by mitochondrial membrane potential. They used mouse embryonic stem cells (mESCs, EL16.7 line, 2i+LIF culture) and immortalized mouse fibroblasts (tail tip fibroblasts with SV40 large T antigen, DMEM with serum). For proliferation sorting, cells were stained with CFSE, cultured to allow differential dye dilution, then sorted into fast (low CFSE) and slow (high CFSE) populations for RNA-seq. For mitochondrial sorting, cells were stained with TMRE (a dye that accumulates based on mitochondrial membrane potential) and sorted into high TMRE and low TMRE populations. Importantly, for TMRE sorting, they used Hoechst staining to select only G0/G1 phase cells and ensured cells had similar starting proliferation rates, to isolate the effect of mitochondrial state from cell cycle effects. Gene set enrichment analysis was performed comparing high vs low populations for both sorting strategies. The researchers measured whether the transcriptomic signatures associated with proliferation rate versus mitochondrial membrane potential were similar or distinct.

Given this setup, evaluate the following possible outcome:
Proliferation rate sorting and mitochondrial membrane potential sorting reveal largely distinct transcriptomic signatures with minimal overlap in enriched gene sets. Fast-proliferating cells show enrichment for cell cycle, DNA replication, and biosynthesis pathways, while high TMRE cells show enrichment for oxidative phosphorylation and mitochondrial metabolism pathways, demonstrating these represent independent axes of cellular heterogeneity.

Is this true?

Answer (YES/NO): NO